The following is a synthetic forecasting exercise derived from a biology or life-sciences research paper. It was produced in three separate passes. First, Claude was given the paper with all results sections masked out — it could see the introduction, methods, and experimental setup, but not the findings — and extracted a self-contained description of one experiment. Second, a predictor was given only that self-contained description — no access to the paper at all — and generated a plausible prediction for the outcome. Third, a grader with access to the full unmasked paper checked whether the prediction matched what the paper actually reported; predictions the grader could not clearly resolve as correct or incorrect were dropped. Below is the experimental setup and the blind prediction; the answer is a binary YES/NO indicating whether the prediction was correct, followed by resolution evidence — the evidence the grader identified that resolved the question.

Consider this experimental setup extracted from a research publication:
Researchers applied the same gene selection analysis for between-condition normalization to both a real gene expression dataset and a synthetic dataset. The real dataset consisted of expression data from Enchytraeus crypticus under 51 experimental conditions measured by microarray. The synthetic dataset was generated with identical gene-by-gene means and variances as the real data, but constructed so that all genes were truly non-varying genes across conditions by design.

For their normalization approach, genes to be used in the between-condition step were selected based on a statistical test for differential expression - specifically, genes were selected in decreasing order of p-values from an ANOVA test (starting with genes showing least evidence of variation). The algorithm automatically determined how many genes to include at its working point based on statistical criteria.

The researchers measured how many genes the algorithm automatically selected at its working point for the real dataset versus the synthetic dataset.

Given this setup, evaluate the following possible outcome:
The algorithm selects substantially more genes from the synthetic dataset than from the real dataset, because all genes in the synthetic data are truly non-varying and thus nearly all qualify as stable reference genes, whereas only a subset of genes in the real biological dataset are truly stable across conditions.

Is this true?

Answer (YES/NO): YES